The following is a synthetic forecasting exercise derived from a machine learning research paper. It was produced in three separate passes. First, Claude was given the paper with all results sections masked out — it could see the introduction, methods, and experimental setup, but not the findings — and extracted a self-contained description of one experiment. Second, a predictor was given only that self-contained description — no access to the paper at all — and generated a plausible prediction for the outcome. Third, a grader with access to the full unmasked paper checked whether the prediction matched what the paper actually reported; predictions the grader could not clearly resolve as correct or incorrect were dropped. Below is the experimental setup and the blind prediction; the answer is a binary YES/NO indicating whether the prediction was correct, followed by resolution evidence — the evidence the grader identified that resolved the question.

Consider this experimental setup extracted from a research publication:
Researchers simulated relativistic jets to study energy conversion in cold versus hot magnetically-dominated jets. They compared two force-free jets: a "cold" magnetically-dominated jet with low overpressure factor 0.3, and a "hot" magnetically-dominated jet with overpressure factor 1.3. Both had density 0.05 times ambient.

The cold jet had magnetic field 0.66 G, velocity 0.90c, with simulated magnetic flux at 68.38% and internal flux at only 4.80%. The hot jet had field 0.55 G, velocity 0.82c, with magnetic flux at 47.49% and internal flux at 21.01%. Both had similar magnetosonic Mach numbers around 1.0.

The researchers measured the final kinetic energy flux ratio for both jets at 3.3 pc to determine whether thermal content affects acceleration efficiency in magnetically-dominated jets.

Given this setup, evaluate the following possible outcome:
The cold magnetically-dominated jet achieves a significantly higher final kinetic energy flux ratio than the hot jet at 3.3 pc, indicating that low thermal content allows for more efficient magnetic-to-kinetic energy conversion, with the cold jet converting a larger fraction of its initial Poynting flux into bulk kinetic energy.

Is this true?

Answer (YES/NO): NO